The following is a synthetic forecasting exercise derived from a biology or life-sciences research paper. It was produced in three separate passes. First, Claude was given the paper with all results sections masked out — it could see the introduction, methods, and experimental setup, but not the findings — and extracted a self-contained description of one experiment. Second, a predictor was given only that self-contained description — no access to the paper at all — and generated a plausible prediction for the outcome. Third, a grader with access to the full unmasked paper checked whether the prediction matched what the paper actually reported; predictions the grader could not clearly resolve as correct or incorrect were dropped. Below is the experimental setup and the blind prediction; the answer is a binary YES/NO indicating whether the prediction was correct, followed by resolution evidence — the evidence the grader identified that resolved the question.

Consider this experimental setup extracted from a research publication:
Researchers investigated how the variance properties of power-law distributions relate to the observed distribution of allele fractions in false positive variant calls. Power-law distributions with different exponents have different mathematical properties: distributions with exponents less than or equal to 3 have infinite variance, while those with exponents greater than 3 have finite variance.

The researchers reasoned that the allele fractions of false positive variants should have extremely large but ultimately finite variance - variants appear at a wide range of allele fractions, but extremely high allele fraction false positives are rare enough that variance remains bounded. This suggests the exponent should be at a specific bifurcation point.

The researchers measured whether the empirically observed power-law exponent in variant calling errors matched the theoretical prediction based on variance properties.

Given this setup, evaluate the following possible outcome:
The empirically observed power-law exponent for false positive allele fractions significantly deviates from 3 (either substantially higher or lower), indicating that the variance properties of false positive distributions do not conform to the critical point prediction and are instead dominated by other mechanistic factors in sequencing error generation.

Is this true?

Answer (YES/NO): NO